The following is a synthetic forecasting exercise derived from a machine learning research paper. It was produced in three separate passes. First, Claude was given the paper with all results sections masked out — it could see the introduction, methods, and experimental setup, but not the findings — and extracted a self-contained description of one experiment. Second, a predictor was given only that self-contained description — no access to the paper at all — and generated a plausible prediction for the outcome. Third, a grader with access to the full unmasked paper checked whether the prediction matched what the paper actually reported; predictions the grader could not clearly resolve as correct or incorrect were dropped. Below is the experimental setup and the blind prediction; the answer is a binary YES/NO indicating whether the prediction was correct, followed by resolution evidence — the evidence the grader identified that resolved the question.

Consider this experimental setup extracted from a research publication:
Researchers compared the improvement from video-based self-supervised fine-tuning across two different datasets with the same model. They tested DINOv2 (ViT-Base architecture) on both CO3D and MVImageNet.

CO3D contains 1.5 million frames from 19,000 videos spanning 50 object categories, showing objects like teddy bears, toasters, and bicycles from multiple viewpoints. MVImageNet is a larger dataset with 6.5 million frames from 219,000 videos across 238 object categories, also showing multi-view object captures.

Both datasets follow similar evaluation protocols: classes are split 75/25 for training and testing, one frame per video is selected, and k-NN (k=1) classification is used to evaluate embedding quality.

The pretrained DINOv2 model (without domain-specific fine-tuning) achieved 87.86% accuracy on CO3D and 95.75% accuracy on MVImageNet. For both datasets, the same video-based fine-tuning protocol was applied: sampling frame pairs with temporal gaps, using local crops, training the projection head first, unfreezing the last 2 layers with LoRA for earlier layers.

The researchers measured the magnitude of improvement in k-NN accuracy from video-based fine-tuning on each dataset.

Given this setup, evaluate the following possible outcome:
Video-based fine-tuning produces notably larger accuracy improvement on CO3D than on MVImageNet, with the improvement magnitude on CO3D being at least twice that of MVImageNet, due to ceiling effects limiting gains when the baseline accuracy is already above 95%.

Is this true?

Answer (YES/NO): YES